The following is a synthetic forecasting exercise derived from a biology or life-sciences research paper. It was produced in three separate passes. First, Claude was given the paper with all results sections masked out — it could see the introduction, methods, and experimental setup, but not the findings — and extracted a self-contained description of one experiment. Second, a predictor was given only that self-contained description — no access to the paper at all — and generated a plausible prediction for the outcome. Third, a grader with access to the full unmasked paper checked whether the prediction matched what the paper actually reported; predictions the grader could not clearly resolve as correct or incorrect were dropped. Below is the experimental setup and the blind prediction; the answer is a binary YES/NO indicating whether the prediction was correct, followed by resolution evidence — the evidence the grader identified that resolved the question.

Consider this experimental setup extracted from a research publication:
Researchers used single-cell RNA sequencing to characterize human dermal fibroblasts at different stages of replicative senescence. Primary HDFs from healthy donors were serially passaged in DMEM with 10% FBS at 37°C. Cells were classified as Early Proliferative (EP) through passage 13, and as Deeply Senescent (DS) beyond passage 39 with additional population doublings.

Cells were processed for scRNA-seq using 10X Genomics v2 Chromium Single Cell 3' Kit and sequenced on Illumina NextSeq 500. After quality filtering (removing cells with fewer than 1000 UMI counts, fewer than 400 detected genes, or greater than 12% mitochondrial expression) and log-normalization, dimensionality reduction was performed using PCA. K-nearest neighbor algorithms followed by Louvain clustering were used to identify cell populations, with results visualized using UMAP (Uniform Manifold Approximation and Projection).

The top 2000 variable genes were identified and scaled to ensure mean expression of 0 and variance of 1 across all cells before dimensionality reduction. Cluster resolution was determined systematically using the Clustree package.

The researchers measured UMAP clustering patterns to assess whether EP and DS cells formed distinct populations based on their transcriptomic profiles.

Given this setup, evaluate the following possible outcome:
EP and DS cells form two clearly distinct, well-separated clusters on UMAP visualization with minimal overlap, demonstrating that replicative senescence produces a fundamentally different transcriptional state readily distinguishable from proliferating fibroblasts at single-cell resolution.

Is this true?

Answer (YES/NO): NO